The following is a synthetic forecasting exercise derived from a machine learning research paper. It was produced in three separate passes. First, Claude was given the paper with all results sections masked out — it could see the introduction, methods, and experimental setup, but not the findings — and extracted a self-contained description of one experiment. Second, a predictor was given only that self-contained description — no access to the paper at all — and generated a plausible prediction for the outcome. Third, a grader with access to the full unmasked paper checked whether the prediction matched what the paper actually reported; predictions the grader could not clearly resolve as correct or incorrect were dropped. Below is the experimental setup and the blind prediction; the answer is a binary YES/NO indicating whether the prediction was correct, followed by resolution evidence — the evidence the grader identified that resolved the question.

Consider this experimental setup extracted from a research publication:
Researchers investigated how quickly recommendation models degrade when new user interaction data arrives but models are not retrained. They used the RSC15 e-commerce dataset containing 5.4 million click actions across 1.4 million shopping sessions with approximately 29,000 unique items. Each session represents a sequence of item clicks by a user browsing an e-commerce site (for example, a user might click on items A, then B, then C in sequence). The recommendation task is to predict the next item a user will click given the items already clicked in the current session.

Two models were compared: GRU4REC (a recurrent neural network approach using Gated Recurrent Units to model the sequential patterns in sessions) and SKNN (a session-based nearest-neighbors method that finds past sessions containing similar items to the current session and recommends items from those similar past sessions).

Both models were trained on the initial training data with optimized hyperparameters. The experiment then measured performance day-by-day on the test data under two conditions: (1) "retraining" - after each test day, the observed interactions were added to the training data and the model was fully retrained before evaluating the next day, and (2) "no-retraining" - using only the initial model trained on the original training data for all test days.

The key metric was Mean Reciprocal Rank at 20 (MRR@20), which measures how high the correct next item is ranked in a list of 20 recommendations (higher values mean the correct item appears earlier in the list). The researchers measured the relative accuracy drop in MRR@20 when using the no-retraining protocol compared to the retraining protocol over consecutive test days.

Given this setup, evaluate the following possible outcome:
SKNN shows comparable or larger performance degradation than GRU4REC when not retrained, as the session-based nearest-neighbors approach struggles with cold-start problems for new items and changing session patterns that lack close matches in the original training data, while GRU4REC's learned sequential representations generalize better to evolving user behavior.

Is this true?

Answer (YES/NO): NO